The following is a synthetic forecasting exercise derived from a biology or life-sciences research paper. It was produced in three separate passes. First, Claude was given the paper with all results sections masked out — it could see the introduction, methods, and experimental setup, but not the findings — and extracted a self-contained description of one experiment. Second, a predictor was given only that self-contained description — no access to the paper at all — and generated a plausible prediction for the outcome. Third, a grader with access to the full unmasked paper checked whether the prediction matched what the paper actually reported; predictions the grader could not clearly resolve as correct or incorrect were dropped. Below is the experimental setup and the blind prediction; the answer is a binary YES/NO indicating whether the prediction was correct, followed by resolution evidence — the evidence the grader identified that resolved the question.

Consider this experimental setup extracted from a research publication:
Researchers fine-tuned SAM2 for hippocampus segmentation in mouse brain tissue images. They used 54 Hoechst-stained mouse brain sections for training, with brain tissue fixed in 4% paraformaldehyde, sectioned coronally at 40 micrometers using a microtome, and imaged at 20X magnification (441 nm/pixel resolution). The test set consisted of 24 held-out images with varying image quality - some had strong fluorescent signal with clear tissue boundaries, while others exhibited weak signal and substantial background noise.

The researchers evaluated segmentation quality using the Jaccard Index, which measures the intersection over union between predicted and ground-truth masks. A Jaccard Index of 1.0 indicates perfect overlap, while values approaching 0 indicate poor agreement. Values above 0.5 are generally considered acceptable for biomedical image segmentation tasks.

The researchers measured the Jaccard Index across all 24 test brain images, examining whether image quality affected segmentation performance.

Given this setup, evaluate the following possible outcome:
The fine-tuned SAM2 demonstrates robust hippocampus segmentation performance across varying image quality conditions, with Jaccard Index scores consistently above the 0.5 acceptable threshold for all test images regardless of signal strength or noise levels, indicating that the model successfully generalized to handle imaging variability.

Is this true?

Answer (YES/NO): NO